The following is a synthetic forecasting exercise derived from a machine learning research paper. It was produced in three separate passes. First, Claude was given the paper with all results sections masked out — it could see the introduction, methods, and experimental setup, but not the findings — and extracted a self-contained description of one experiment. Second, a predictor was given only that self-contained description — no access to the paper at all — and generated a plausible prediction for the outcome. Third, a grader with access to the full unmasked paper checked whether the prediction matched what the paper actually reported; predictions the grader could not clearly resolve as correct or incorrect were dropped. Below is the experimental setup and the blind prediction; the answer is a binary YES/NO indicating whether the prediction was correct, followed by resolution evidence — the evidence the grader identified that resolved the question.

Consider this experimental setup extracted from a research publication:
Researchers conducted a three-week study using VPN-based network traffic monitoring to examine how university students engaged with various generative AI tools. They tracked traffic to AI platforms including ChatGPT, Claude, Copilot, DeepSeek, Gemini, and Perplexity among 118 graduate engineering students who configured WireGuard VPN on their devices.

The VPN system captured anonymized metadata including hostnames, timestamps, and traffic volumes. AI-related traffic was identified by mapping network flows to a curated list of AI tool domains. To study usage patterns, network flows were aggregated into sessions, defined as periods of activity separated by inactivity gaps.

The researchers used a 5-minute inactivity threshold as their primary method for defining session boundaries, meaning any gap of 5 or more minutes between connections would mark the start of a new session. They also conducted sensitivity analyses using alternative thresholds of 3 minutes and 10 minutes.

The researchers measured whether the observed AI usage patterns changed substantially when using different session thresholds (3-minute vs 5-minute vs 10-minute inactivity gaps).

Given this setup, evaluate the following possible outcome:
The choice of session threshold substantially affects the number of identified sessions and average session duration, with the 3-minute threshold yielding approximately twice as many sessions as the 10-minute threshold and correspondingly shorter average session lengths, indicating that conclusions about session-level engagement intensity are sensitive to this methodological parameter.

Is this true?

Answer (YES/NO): NO